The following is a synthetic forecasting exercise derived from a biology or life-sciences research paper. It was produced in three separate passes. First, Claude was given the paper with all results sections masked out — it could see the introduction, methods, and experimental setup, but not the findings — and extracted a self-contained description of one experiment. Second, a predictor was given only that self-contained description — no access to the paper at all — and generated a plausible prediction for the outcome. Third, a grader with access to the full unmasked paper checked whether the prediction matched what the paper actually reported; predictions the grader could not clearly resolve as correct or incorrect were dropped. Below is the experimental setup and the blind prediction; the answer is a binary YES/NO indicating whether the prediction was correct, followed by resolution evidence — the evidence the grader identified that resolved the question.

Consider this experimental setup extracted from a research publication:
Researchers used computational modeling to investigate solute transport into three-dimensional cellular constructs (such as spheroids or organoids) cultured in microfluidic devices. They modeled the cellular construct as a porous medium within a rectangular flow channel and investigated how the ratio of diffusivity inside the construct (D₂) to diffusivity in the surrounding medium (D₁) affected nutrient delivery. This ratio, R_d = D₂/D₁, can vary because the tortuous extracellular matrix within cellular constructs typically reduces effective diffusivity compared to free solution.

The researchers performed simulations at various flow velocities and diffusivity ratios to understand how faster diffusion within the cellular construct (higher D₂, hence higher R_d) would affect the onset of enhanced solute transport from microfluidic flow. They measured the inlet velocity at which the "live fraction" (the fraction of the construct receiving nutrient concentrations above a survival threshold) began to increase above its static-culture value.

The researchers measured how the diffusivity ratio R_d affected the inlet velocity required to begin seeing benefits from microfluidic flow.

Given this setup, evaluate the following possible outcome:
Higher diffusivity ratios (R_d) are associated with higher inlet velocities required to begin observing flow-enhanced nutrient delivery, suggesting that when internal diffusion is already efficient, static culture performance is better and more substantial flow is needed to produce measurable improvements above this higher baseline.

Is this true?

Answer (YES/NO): NO